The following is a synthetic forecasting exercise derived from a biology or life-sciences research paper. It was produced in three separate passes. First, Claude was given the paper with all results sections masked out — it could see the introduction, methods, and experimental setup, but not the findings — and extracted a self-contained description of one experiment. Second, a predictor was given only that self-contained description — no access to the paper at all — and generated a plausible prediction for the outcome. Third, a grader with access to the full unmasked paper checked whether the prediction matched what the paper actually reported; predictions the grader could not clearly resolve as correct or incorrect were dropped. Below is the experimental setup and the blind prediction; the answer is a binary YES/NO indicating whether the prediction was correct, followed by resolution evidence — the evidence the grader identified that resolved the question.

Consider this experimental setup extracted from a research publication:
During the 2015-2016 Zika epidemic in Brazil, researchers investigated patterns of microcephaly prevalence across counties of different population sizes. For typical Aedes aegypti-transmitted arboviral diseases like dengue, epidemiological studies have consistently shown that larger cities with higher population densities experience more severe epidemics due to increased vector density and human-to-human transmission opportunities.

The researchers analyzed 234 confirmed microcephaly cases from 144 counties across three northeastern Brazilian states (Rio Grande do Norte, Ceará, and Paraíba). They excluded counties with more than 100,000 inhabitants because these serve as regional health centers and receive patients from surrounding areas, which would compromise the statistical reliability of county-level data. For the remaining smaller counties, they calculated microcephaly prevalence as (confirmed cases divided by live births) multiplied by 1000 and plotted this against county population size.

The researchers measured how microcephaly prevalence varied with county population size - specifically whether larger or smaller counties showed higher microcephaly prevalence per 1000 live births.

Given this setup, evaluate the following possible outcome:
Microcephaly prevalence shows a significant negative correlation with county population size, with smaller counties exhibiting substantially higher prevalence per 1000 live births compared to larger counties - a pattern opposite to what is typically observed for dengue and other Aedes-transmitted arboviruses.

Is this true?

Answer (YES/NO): YES